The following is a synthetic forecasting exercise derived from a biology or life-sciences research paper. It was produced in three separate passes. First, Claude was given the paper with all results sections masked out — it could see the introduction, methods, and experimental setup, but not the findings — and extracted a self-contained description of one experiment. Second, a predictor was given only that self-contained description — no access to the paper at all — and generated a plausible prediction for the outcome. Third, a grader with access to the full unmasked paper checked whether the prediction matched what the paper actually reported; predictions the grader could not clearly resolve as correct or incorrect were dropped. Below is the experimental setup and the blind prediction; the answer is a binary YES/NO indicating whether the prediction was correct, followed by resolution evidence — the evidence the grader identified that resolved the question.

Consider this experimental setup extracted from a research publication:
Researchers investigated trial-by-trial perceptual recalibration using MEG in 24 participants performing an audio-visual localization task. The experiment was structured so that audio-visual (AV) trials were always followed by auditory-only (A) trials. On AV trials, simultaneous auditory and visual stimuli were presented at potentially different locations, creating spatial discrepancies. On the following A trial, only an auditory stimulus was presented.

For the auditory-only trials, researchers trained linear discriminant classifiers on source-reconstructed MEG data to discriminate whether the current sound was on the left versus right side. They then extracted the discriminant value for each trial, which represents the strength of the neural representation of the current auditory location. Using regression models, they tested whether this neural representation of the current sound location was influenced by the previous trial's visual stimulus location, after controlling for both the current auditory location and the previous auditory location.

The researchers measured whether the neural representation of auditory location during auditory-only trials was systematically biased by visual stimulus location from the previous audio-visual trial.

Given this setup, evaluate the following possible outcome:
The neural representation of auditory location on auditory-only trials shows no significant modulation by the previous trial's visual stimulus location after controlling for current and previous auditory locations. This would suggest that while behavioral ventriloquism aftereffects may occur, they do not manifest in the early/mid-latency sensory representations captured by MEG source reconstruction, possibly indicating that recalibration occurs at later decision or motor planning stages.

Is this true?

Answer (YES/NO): NO